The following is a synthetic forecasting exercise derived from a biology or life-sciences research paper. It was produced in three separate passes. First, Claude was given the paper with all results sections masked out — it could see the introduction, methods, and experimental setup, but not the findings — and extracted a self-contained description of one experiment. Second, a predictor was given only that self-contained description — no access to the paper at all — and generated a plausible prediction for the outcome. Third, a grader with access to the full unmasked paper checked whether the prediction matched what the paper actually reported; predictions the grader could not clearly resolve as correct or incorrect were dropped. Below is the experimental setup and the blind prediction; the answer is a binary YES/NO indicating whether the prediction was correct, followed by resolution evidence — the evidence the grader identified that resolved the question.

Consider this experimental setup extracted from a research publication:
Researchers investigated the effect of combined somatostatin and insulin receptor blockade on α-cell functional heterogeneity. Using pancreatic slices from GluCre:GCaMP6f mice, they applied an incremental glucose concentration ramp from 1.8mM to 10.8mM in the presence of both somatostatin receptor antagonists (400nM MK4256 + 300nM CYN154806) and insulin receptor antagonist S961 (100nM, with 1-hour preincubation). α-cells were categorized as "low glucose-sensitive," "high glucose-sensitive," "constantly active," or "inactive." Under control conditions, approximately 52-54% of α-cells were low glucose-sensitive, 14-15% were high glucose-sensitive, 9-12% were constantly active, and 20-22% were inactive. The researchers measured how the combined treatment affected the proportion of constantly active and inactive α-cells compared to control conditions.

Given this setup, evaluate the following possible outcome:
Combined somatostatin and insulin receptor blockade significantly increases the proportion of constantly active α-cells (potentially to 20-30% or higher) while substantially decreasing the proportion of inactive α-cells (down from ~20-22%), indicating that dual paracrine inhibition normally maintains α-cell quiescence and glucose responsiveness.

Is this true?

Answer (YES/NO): YES